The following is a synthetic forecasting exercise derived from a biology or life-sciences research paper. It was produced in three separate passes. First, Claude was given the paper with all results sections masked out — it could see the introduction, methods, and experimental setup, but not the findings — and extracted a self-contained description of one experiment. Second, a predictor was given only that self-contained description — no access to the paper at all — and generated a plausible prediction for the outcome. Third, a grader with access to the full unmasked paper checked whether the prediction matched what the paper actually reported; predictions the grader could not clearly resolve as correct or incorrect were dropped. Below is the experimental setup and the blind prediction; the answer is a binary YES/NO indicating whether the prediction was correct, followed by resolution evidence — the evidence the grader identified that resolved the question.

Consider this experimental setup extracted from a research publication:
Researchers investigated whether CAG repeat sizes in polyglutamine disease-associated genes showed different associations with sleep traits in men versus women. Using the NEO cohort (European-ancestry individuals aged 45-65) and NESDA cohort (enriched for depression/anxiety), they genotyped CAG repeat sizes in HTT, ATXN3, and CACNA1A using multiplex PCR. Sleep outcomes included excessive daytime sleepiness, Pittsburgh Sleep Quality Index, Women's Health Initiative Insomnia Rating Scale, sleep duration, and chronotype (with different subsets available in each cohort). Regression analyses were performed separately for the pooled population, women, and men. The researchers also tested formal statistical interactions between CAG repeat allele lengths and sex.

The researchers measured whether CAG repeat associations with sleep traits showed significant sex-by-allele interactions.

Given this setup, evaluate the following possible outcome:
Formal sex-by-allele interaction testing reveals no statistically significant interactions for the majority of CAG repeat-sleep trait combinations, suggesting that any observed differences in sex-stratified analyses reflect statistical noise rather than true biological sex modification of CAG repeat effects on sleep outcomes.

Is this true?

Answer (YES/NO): NO